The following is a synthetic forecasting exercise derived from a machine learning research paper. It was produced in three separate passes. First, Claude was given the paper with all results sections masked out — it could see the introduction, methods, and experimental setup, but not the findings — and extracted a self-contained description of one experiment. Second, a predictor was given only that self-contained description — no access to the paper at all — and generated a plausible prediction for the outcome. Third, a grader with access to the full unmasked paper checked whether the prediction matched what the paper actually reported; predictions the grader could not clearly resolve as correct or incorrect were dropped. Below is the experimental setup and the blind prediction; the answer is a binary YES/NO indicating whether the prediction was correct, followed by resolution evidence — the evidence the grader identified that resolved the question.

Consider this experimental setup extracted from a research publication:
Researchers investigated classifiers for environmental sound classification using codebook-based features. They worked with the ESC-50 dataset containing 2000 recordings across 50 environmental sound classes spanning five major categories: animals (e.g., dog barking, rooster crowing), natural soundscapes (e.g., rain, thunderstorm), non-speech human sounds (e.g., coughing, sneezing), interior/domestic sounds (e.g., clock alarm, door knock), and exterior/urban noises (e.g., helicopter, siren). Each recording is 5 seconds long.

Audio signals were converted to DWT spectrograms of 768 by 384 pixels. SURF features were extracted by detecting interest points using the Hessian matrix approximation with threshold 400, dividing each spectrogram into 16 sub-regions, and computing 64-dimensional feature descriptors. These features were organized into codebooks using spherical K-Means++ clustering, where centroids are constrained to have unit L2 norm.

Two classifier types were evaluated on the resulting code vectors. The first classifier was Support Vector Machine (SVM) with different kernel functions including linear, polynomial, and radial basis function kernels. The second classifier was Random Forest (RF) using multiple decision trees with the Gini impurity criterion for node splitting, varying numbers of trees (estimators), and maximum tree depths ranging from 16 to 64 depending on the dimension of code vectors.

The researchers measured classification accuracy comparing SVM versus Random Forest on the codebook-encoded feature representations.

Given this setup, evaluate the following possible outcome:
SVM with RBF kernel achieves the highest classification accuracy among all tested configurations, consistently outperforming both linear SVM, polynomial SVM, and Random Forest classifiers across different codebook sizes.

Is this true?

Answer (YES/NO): NO